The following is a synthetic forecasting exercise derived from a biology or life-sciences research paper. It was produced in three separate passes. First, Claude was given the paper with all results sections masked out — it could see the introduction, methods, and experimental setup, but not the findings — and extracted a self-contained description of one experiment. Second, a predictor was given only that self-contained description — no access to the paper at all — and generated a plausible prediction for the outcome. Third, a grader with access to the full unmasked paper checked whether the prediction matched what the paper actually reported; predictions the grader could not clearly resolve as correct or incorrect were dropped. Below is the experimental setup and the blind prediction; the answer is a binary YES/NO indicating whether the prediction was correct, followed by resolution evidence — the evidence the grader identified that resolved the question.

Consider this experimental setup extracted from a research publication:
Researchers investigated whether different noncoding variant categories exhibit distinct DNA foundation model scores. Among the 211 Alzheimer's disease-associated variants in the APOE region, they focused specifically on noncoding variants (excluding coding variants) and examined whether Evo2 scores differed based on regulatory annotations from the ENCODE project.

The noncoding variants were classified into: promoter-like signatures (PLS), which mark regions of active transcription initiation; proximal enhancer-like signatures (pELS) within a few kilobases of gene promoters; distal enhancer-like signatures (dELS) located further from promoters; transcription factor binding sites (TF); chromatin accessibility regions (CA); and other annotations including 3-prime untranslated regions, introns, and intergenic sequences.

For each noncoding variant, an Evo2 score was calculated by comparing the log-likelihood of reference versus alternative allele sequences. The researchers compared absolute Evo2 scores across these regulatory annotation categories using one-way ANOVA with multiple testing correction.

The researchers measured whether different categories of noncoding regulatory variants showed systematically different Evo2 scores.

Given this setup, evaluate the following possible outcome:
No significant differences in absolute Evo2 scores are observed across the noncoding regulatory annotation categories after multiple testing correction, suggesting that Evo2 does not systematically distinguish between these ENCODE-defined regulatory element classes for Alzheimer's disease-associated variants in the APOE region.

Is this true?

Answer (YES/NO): NO